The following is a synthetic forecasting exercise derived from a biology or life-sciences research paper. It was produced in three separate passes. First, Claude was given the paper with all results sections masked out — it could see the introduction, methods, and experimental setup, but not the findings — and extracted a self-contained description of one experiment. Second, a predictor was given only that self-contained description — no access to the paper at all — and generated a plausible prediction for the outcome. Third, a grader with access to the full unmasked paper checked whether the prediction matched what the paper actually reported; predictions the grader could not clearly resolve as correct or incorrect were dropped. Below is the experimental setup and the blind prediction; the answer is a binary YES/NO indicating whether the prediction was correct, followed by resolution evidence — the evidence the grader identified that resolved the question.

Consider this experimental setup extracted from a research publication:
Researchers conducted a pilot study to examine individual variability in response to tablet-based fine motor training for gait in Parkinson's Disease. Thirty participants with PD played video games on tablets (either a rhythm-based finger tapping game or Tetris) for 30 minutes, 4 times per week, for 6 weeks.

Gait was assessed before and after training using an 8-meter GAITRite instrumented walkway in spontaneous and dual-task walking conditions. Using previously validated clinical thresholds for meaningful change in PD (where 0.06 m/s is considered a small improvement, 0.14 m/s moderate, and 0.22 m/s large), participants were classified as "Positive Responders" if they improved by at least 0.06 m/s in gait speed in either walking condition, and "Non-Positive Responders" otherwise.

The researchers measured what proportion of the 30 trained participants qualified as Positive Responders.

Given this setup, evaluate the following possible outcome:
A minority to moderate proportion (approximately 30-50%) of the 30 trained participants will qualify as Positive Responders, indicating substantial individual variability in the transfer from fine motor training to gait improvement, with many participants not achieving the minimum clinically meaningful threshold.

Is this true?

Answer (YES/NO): NO